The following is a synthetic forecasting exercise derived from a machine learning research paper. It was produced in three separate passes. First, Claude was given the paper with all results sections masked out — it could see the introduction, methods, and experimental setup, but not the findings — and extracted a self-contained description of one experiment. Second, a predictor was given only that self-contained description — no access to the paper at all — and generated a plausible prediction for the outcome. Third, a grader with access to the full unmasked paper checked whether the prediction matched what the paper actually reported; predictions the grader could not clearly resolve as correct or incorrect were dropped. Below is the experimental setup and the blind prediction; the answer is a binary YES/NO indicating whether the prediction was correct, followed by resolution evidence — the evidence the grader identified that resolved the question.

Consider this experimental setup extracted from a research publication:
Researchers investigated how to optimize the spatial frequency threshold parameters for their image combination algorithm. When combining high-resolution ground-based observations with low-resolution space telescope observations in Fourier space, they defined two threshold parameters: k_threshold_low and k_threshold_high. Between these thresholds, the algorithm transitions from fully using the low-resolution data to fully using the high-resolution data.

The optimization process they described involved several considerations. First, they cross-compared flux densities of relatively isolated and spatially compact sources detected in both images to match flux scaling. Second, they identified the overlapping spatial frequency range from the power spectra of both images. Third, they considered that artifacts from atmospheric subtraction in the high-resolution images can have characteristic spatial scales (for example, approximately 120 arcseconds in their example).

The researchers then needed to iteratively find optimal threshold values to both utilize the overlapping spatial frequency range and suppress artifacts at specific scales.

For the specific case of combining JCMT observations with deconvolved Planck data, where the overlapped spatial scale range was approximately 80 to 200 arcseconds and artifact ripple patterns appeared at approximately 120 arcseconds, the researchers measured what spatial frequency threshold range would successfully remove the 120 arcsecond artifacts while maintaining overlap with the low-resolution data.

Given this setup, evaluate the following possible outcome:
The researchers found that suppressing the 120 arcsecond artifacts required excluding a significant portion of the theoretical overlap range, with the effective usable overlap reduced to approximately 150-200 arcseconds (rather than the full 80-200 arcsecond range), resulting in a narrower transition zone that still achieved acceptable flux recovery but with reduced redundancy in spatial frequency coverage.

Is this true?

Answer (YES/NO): NO